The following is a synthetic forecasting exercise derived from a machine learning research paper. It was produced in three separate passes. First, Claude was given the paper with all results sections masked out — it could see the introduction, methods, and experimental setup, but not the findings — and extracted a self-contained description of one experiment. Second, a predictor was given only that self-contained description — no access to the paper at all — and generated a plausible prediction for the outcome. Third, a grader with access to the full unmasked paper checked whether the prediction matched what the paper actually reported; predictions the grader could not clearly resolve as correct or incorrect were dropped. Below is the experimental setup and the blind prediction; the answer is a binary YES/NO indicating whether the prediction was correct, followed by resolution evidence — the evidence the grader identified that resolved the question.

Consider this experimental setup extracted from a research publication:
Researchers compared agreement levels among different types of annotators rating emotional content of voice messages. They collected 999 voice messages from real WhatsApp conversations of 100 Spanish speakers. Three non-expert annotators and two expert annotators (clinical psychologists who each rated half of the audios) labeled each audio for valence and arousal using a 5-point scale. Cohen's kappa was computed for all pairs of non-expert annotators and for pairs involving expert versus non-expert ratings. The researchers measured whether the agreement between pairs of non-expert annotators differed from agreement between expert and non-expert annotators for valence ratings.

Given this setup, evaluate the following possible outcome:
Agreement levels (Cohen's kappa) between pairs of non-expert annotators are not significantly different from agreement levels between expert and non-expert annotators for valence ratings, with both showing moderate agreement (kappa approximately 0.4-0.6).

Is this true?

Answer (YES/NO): NO